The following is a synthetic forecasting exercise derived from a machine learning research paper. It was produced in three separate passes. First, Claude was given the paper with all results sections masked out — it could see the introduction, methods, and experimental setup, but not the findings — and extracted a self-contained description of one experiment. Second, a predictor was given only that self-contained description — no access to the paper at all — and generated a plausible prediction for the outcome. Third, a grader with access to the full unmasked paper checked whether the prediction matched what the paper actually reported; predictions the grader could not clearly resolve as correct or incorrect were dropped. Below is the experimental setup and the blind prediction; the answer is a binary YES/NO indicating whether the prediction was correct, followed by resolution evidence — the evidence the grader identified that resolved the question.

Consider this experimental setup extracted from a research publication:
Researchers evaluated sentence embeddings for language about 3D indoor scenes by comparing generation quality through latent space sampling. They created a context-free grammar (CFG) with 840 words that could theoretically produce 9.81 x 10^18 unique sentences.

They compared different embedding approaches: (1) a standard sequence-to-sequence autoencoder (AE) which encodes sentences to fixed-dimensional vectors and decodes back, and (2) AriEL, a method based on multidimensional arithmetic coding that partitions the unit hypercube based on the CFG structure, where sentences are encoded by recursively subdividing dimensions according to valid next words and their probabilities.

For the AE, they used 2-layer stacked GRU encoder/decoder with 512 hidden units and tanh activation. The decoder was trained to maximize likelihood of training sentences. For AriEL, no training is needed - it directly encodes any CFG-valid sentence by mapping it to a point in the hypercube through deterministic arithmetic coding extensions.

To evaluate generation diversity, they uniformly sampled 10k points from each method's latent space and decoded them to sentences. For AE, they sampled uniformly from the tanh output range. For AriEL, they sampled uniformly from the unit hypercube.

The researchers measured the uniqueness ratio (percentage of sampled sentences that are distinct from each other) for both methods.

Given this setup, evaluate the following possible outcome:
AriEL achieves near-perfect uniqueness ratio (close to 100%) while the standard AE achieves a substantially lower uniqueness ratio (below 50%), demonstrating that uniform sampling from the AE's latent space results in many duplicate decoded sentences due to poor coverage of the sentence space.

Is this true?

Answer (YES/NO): NO